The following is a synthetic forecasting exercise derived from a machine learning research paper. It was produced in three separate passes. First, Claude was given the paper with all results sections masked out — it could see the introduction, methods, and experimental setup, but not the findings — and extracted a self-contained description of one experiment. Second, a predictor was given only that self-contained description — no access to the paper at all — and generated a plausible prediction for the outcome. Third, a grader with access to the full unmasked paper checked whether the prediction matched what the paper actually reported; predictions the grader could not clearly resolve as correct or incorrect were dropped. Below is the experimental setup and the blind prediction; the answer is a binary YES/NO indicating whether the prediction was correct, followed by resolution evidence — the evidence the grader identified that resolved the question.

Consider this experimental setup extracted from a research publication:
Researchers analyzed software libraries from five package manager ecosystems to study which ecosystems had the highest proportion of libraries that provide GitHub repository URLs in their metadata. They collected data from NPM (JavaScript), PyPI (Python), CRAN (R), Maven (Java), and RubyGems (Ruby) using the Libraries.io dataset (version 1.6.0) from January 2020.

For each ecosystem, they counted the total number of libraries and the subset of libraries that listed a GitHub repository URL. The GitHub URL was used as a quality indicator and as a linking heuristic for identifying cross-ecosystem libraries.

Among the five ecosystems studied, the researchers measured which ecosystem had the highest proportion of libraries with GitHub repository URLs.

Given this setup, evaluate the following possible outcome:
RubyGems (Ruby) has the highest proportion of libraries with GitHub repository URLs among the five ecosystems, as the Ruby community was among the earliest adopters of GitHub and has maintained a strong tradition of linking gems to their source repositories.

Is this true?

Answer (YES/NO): YES